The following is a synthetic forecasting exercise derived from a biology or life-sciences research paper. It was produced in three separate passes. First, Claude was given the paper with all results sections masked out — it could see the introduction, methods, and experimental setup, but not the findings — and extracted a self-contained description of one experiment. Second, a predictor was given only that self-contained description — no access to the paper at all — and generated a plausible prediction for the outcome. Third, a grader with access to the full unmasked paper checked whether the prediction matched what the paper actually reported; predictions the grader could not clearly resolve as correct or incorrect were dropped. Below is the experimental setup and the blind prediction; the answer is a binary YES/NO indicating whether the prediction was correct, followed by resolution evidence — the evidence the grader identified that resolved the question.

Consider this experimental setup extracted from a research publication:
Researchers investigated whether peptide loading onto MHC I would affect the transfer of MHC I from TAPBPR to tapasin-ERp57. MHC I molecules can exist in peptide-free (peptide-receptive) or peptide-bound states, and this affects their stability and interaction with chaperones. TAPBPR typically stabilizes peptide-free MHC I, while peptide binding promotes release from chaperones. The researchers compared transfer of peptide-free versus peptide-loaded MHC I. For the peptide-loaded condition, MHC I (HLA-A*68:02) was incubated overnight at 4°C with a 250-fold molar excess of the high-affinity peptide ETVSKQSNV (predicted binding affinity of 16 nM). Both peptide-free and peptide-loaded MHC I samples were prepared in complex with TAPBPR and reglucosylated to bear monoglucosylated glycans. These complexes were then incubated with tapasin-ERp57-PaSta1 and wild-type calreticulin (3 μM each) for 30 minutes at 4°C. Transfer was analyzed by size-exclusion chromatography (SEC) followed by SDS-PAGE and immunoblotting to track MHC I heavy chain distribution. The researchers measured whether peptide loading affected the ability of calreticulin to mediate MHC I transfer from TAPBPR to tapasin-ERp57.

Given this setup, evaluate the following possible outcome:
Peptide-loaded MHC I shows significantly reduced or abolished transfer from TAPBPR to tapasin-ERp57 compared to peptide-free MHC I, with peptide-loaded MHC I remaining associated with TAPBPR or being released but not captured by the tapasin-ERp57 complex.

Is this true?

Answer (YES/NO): YES